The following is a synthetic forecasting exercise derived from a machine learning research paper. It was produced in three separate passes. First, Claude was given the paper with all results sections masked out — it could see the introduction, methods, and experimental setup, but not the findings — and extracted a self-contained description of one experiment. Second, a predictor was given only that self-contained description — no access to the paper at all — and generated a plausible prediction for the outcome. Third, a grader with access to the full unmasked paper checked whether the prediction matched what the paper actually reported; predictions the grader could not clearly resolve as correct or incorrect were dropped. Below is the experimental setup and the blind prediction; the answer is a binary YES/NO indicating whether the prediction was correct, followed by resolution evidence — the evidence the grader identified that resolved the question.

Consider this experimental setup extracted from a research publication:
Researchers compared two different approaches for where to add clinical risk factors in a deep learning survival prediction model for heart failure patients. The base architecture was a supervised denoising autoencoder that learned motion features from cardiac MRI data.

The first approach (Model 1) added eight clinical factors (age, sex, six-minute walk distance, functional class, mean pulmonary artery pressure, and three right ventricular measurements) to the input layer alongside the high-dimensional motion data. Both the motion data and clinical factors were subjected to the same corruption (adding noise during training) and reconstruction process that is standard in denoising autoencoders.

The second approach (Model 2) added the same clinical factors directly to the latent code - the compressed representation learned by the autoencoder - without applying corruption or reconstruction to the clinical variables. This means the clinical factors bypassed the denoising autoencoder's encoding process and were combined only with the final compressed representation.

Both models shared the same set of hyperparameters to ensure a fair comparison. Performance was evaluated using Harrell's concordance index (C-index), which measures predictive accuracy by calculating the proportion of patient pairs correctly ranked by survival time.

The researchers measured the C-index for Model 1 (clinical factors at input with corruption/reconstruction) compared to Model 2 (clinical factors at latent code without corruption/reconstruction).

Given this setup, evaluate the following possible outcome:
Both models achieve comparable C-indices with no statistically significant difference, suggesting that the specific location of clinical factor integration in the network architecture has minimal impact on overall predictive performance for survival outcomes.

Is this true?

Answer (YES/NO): YES